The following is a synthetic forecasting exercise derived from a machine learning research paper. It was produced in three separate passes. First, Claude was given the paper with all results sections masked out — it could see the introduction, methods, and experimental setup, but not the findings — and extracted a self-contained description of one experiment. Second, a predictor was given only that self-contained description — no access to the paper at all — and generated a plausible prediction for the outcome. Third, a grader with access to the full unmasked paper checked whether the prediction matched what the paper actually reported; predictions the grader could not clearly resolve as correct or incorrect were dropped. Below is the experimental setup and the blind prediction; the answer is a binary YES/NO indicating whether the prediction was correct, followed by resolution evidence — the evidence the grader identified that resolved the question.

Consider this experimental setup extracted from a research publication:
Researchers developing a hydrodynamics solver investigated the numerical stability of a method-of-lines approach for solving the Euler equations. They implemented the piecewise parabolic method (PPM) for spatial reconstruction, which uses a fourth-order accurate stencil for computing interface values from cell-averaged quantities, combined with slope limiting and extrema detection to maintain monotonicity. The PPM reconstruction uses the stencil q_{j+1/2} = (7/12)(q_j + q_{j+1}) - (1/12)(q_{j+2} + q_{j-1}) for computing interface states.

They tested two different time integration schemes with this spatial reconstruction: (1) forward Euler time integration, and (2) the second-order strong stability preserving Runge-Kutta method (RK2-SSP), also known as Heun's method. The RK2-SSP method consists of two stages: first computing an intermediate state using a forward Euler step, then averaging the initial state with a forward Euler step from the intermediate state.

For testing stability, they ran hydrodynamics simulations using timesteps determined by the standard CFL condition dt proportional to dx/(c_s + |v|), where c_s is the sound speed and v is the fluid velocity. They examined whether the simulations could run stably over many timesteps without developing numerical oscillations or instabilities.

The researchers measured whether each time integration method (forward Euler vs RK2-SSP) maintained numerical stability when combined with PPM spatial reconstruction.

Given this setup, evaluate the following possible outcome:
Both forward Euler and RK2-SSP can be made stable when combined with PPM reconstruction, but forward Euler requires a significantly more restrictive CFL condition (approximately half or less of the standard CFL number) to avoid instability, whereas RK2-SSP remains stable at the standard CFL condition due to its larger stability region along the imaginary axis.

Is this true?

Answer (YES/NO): NO